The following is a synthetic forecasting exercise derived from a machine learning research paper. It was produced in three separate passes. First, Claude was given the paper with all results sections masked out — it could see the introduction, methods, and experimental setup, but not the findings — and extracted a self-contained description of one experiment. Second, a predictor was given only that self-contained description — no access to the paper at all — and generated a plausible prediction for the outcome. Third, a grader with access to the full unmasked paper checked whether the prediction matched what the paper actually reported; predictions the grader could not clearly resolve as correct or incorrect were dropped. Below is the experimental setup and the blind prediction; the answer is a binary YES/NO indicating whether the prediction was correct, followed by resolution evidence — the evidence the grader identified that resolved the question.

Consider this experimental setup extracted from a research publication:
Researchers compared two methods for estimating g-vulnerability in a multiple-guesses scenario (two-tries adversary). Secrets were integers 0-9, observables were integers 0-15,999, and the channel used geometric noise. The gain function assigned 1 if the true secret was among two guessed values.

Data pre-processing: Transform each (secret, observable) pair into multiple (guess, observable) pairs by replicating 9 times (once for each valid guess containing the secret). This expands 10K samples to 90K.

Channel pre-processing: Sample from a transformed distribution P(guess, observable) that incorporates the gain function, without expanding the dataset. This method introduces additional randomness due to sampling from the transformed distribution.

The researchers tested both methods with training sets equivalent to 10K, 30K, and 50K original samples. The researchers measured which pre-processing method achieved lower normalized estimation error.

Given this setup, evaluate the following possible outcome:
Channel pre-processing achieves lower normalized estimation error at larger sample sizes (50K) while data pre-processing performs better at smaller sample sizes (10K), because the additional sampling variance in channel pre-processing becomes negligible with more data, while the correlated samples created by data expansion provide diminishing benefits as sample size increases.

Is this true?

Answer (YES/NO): NO